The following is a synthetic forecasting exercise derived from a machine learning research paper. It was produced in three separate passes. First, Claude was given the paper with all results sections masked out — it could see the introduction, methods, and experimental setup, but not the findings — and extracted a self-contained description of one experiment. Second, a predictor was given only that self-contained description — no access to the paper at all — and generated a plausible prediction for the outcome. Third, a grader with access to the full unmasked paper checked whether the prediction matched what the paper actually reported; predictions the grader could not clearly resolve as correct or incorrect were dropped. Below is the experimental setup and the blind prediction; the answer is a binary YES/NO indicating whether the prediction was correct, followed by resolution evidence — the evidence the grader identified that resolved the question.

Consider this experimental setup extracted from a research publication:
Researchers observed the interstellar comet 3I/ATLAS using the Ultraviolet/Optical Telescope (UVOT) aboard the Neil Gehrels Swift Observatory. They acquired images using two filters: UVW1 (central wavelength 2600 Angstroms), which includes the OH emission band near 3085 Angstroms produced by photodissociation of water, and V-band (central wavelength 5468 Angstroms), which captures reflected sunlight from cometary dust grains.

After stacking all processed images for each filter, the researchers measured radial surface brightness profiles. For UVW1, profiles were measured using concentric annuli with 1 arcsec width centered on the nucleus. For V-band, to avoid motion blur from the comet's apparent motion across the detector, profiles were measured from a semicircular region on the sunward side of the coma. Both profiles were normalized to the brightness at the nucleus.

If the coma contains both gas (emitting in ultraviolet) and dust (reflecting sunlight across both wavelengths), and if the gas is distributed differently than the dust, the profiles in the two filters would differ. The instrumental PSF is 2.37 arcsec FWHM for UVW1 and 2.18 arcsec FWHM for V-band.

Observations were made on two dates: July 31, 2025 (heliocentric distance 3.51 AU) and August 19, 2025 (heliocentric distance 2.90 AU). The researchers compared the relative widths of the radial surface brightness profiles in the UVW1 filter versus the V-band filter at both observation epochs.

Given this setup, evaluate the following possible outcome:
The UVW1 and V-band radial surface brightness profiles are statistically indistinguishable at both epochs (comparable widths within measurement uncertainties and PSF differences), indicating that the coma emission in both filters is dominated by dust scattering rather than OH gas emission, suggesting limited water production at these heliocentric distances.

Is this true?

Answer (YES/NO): NO